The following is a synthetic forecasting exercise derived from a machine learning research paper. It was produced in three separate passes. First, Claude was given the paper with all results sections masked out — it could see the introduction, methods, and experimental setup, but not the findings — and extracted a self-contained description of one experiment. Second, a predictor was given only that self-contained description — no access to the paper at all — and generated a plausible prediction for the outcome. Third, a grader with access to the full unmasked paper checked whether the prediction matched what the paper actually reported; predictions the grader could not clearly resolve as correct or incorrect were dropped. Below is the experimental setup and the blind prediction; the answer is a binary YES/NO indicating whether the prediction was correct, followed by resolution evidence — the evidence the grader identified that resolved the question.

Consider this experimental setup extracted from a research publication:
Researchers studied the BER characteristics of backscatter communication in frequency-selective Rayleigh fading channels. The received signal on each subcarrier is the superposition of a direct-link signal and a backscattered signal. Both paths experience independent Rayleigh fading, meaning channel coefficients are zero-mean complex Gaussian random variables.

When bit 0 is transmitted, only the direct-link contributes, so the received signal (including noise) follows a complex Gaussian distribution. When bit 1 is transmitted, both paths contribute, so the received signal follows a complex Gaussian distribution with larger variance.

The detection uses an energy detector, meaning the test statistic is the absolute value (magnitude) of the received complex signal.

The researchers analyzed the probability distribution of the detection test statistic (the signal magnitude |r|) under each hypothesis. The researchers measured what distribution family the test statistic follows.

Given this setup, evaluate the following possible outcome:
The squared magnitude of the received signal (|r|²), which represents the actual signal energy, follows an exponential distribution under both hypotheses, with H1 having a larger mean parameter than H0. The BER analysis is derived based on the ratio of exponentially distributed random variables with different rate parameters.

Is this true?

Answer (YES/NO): NO